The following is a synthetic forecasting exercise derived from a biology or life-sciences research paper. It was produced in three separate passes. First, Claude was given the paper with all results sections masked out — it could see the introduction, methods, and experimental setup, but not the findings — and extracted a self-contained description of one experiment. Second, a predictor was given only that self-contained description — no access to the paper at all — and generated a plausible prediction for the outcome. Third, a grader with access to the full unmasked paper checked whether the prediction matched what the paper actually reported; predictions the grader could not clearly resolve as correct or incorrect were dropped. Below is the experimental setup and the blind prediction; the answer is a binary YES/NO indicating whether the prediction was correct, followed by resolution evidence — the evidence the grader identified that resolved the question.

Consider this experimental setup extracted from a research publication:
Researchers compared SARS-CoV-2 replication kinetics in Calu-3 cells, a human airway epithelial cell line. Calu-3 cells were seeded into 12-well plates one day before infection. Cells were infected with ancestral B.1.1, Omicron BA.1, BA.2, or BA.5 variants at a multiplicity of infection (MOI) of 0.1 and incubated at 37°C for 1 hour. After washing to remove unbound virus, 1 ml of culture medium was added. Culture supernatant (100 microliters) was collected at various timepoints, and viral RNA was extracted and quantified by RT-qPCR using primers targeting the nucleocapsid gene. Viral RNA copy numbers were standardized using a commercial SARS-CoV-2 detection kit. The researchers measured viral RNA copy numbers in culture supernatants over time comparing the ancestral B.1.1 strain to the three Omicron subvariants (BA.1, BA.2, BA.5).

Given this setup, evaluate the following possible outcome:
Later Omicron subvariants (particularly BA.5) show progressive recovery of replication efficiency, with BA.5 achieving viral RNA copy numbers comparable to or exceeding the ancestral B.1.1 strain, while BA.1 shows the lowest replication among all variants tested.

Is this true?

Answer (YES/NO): NO